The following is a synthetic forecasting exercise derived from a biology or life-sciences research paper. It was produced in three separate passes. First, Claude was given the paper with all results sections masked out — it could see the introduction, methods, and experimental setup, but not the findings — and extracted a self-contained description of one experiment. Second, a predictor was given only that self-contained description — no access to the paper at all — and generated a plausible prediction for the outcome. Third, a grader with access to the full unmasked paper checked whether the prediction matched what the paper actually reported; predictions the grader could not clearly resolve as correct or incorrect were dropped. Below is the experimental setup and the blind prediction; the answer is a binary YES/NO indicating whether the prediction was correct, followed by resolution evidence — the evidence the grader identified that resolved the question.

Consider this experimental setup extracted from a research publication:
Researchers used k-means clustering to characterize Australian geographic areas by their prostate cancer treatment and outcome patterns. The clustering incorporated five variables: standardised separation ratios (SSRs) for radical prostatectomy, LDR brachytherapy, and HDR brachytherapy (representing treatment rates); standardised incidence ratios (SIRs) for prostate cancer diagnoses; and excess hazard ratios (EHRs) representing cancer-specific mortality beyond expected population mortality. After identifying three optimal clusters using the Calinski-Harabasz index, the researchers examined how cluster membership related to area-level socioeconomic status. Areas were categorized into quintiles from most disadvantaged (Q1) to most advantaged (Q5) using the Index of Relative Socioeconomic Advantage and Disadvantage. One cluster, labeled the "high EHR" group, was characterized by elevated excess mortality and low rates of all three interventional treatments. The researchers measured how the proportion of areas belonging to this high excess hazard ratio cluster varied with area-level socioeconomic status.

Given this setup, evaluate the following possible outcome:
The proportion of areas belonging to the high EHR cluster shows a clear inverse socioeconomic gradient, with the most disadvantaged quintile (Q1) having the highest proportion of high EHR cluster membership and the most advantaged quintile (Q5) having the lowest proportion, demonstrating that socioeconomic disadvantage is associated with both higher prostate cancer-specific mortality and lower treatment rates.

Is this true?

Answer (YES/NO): YES